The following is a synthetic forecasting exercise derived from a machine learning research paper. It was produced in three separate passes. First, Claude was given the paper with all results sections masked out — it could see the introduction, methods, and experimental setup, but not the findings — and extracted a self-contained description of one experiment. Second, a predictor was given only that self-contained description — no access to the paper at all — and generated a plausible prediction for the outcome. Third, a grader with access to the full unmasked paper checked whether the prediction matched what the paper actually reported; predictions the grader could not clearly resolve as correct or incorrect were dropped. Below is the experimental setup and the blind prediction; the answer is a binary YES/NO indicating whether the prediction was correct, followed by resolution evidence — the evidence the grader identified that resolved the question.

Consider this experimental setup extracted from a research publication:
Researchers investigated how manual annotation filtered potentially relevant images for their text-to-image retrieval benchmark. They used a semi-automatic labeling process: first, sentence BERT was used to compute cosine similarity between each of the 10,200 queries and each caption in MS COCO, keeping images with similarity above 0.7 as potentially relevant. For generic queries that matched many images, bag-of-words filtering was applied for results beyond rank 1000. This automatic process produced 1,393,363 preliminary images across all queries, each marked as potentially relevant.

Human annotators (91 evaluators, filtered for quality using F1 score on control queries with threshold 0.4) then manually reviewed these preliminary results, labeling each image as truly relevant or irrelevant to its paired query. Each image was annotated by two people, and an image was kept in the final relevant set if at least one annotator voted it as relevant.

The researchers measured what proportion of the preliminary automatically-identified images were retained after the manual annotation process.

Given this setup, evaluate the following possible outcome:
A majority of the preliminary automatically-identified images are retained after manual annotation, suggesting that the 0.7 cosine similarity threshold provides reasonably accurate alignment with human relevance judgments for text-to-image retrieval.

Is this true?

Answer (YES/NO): NO